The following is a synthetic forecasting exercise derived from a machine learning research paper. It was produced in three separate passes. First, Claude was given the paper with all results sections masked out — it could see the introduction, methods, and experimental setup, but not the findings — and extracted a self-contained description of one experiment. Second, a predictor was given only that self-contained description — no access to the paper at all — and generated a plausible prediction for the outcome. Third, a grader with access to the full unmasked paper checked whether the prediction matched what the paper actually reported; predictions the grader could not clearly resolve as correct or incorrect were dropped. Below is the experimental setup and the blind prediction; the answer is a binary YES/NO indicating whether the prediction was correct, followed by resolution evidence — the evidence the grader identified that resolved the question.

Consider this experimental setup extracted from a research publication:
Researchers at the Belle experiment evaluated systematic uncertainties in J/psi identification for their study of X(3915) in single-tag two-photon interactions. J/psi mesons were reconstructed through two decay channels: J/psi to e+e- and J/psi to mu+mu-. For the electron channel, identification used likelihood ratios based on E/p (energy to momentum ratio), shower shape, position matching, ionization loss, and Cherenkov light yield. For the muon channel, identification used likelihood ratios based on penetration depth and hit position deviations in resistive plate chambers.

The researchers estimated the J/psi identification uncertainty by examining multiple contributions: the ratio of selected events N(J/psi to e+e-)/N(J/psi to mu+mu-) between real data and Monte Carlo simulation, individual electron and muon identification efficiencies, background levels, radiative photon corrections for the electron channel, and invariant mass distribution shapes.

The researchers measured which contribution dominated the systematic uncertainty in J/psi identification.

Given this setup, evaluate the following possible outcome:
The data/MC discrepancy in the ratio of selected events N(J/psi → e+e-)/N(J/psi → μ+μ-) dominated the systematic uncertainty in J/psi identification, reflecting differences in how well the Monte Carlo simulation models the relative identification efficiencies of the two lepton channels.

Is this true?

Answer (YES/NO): YES